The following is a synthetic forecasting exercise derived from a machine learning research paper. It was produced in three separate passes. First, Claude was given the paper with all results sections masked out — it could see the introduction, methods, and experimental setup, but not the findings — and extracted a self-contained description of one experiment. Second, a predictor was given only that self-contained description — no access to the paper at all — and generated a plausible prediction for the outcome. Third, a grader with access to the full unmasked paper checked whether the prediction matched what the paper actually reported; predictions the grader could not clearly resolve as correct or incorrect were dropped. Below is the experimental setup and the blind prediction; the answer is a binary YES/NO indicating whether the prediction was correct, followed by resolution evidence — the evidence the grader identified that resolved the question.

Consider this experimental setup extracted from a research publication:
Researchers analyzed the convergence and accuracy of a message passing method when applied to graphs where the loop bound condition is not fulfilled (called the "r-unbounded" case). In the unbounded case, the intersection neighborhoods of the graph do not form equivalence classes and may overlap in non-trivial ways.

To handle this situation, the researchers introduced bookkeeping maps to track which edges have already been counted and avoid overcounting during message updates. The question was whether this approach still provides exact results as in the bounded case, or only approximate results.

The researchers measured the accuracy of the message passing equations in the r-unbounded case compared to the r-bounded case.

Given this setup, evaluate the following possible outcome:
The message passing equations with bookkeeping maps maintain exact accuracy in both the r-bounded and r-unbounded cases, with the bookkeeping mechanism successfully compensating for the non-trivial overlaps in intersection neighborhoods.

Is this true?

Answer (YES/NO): NO